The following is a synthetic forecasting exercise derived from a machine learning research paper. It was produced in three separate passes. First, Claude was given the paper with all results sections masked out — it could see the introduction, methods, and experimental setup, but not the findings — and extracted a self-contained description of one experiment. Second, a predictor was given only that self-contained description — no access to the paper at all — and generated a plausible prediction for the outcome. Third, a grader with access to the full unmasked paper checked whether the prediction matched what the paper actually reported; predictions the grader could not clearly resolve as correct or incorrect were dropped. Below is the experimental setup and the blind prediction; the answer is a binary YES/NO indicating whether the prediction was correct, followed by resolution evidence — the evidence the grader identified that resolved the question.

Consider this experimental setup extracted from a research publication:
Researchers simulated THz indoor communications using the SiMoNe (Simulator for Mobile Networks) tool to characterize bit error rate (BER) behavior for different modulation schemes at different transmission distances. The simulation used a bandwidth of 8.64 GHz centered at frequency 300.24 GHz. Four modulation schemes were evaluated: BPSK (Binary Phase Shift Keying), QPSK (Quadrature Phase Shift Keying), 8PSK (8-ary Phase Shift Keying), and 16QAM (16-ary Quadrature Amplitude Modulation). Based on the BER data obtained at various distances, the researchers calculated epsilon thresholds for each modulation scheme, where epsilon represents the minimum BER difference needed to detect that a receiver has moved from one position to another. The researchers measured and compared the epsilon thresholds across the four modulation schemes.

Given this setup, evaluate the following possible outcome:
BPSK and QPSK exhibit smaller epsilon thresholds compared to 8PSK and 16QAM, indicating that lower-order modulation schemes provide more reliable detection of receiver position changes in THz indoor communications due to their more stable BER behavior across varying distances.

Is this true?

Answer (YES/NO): YES